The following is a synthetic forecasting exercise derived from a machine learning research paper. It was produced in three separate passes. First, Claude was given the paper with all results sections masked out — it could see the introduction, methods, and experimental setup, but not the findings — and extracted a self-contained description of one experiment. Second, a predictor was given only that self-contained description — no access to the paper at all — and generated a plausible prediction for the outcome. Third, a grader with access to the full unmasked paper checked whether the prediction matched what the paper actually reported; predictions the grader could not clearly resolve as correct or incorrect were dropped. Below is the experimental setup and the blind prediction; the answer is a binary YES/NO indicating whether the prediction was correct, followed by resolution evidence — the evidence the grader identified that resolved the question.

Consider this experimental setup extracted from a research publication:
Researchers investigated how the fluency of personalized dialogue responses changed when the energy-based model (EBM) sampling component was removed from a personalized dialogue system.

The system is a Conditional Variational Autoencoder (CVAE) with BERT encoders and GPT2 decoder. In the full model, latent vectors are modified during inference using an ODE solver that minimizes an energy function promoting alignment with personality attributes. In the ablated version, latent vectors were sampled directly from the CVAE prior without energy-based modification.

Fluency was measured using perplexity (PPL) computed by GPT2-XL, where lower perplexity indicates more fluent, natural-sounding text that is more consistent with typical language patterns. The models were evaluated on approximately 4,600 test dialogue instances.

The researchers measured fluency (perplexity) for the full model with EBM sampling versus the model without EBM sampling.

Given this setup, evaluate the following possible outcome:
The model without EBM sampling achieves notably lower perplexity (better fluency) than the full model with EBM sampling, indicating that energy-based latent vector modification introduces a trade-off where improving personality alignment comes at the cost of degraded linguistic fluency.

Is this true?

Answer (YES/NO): YES